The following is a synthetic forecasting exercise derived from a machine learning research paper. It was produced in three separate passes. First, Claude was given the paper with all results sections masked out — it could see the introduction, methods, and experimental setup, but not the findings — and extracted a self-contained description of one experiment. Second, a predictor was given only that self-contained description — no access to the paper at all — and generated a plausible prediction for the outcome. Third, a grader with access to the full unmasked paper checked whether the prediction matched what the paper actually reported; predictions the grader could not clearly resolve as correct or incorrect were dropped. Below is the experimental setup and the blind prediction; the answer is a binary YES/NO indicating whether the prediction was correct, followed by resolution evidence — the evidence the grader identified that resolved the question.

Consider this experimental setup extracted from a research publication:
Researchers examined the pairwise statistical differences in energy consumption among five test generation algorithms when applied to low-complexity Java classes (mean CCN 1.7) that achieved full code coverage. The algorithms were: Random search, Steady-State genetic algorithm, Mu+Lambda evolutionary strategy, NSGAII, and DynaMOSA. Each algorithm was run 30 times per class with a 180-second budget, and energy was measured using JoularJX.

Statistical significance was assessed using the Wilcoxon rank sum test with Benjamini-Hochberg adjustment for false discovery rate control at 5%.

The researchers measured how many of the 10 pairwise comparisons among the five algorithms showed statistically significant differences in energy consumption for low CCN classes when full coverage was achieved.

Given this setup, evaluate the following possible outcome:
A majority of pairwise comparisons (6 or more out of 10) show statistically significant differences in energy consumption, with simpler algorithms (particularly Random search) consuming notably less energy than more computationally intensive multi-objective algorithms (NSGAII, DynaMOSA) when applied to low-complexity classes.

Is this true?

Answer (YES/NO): YES